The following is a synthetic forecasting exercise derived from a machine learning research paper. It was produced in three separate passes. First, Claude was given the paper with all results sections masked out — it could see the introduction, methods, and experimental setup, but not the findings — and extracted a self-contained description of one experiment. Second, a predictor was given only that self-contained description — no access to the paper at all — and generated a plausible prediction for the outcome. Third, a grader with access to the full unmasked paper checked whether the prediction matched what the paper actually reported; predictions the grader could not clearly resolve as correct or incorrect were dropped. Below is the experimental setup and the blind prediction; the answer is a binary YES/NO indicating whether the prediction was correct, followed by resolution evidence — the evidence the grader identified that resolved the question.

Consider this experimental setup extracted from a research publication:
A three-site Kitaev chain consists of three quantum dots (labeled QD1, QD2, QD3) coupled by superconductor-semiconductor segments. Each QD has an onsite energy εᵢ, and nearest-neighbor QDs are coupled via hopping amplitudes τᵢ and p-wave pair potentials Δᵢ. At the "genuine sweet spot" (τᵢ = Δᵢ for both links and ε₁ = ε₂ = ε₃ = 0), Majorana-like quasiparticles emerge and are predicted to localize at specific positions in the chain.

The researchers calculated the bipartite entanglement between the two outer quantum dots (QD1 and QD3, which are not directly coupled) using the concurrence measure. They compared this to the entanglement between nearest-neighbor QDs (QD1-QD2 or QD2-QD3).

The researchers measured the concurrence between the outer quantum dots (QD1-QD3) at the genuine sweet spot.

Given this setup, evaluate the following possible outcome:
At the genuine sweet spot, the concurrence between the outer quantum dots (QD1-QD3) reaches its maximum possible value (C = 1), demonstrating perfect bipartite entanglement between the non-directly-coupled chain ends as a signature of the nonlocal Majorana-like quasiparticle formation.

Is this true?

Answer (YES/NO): NO